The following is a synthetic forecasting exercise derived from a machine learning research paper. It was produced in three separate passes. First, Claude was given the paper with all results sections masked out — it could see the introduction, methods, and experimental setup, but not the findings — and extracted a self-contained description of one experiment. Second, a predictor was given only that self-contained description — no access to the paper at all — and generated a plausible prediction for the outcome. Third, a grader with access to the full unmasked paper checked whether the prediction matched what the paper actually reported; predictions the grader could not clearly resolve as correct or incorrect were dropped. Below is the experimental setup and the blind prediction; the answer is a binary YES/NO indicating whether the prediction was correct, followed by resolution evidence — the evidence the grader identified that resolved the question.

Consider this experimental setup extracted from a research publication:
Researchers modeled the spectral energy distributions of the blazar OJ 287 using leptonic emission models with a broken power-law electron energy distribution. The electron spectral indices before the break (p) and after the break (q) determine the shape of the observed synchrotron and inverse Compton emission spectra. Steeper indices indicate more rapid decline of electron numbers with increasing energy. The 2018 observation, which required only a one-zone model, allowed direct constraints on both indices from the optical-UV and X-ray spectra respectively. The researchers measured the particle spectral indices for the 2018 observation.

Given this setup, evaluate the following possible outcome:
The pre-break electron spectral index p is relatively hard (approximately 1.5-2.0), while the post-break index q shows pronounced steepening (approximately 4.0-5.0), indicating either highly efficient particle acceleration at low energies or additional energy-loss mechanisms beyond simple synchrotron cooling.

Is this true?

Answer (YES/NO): NO